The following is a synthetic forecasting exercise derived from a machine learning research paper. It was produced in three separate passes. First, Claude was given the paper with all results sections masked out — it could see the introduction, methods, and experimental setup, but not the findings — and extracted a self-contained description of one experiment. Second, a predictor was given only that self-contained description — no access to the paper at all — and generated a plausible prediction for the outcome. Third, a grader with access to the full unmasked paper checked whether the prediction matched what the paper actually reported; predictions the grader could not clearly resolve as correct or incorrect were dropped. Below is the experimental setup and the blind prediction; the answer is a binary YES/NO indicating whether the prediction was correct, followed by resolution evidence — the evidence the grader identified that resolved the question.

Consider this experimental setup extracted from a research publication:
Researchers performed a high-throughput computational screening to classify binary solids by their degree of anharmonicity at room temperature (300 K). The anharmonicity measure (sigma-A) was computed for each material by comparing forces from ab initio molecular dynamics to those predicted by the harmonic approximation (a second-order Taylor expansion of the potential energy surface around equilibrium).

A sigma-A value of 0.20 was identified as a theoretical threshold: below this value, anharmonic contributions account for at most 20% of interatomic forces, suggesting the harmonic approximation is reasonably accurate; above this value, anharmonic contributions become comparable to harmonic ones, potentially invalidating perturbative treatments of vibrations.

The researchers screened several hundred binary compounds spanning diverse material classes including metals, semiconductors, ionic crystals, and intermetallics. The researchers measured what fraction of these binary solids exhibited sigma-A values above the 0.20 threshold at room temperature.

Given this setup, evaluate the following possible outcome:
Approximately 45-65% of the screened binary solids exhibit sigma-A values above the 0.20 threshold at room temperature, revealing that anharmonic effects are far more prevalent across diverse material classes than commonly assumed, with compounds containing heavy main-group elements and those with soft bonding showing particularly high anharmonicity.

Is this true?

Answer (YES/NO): YES